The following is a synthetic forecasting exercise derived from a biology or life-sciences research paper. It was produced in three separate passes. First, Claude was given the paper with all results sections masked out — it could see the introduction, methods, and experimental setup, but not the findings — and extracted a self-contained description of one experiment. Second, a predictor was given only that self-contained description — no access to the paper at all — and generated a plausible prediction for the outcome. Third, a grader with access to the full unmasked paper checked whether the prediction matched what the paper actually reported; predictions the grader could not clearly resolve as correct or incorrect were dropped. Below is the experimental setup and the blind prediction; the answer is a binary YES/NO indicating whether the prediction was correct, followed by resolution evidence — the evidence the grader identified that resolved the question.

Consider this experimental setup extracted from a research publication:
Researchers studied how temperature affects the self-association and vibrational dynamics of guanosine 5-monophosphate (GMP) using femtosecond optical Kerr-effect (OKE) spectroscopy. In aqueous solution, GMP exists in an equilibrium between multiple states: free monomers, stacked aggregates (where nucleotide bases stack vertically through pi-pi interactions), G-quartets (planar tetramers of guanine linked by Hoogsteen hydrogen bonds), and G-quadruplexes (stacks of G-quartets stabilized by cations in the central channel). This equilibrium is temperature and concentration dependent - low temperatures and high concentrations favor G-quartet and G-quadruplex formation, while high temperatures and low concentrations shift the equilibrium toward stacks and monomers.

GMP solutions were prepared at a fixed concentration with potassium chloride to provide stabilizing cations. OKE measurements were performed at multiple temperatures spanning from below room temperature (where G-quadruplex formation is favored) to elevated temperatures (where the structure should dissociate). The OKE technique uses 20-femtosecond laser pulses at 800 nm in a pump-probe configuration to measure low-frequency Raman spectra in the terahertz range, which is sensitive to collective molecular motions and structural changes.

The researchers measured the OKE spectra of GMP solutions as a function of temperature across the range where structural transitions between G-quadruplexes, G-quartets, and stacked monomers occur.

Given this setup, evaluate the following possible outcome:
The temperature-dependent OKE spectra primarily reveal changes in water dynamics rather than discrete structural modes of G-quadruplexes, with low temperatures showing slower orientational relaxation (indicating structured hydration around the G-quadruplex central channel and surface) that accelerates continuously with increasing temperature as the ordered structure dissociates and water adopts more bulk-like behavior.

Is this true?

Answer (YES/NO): NO